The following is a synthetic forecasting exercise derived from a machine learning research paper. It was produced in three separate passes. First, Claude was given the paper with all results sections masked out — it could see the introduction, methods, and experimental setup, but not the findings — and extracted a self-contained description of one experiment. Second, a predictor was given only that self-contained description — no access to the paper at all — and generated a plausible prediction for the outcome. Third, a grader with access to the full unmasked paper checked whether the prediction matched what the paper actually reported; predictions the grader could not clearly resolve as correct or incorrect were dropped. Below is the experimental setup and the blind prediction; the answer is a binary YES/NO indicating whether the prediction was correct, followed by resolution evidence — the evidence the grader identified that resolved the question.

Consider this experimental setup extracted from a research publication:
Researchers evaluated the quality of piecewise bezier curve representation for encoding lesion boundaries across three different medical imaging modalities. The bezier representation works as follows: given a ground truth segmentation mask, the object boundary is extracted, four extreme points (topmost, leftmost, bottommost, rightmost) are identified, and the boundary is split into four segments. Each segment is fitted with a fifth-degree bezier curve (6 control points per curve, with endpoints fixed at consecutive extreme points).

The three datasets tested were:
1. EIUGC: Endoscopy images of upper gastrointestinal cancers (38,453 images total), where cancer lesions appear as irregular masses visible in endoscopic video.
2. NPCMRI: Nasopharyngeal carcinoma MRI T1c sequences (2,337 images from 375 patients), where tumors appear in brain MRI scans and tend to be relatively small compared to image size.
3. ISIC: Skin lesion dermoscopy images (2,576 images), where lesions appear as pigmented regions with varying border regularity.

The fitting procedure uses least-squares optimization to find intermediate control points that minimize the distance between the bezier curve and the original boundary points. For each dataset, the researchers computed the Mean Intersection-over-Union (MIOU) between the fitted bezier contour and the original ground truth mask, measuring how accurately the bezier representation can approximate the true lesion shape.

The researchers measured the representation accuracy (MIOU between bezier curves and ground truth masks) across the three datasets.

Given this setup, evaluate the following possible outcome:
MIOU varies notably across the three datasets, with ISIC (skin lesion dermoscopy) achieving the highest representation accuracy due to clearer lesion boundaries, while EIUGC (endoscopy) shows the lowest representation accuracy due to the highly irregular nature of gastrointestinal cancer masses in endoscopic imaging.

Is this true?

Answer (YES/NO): NO